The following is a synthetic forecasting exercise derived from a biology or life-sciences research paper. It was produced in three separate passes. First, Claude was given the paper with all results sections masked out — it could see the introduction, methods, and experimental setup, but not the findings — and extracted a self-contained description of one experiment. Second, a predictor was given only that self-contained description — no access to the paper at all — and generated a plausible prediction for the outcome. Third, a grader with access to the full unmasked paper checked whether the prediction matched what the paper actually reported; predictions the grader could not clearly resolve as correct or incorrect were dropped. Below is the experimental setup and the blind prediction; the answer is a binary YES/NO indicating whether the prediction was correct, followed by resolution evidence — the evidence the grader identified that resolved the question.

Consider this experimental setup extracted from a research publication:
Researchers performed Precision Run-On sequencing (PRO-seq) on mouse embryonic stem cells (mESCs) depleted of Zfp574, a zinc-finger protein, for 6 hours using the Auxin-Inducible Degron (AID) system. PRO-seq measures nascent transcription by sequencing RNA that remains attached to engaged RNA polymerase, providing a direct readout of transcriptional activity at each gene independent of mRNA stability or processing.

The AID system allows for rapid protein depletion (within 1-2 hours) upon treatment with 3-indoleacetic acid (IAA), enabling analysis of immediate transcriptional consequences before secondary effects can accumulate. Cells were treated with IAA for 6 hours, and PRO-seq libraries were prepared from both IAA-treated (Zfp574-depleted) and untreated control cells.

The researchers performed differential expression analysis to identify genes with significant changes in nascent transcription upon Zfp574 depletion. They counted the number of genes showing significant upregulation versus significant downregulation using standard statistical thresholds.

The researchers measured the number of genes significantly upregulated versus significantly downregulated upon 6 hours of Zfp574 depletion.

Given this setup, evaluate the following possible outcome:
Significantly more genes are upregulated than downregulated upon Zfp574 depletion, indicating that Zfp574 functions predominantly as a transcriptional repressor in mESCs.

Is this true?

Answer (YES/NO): NO